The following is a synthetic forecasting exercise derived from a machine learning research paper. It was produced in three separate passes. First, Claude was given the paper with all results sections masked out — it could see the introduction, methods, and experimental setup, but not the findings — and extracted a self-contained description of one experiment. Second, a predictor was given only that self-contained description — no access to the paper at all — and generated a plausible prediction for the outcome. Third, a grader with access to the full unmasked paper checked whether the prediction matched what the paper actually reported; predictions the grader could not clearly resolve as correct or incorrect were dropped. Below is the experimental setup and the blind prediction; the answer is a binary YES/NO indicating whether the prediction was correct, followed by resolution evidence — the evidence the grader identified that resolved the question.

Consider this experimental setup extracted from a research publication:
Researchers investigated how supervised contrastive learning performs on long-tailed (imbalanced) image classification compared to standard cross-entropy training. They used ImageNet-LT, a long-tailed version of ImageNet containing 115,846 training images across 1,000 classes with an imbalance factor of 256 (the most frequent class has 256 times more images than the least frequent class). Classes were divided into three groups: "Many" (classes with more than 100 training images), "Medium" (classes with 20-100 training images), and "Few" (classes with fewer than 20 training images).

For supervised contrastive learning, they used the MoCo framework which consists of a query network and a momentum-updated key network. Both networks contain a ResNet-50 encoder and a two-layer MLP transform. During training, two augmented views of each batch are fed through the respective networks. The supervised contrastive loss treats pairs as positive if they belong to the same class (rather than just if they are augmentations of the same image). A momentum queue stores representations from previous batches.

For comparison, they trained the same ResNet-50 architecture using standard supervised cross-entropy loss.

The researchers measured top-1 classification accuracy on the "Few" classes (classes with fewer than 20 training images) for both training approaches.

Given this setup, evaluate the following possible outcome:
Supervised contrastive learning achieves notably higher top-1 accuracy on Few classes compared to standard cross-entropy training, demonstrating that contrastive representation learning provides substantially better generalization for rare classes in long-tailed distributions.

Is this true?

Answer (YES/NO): NO